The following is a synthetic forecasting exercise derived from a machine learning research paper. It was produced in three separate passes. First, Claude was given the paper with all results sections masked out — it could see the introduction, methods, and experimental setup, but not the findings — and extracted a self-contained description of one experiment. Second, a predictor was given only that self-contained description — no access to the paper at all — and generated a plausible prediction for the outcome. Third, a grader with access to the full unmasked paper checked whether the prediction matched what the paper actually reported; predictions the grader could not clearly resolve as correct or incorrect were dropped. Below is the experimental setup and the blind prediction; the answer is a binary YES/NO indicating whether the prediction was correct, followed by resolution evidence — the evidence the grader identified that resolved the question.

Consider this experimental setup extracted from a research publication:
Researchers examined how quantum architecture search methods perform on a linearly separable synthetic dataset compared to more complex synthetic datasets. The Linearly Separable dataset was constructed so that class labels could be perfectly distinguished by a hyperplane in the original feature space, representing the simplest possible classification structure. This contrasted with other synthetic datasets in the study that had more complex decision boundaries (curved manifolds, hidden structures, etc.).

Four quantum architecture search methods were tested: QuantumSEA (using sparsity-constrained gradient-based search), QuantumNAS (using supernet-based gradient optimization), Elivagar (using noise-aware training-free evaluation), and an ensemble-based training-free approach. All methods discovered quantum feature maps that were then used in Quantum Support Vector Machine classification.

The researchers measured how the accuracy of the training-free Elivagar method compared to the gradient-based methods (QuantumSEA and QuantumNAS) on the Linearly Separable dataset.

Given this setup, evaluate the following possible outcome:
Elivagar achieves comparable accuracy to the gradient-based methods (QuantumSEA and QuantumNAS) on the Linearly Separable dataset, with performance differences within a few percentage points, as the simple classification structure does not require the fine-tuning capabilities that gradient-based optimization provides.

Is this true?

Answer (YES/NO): NO